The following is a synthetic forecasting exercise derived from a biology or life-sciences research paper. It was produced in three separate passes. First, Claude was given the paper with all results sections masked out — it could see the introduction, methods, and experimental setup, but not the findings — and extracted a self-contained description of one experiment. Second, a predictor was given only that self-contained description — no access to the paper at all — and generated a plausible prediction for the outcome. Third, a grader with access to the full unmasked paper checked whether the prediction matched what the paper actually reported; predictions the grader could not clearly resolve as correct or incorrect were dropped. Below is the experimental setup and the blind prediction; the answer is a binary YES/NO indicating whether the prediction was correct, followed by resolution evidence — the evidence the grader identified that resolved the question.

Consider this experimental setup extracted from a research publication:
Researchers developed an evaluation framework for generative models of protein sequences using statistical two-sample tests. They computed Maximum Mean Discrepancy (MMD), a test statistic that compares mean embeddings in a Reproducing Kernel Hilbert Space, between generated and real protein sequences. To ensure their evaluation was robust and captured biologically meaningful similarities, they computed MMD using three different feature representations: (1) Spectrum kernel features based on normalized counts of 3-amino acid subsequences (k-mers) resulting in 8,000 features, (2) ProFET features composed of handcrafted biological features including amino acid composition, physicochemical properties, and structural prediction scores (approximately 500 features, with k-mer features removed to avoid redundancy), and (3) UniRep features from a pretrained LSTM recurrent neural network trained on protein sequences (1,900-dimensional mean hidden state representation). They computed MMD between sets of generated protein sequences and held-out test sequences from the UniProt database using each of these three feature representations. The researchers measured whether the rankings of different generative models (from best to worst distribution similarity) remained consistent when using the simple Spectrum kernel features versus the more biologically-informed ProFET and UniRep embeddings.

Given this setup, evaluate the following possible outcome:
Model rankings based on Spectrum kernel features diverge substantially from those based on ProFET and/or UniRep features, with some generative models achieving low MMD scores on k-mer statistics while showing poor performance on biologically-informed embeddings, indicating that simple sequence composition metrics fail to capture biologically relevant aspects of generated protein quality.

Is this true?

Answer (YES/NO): NO